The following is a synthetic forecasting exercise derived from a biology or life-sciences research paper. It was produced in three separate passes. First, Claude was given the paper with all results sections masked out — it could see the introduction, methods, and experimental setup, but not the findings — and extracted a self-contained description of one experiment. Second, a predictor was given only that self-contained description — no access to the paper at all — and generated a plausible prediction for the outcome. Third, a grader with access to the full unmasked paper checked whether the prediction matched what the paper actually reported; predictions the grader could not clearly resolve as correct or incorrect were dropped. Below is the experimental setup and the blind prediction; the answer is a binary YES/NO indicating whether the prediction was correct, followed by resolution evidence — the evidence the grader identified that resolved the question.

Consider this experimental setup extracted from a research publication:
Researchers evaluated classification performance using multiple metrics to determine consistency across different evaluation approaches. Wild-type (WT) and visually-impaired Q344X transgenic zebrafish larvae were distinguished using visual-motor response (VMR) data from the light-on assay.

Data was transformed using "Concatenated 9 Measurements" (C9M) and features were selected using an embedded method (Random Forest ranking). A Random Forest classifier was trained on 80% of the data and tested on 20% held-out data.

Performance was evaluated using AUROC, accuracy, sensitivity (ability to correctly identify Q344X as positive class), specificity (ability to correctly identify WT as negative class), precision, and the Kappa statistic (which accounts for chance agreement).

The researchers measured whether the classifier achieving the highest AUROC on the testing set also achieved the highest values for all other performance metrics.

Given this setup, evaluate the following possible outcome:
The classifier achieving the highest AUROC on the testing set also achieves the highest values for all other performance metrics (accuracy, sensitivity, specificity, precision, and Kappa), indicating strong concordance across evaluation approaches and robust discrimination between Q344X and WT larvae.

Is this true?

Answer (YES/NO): YES